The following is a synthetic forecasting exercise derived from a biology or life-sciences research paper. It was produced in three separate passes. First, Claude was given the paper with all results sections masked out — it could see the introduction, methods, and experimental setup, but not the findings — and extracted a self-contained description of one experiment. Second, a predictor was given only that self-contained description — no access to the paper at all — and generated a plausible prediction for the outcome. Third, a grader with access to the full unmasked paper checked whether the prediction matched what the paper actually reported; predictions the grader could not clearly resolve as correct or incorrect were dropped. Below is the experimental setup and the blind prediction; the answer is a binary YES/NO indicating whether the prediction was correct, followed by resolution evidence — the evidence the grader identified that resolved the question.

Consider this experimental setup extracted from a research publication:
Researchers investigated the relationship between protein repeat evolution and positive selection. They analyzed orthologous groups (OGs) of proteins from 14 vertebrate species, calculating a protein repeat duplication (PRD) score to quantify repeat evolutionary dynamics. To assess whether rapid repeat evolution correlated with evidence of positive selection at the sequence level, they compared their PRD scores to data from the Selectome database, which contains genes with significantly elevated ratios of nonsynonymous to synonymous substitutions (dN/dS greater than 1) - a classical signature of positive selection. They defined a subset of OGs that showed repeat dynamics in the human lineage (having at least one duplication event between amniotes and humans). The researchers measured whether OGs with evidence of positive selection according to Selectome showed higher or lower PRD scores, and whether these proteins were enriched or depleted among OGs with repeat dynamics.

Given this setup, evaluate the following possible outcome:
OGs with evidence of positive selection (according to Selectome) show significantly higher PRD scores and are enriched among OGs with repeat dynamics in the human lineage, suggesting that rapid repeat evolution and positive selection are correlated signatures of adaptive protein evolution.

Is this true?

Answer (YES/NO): NO